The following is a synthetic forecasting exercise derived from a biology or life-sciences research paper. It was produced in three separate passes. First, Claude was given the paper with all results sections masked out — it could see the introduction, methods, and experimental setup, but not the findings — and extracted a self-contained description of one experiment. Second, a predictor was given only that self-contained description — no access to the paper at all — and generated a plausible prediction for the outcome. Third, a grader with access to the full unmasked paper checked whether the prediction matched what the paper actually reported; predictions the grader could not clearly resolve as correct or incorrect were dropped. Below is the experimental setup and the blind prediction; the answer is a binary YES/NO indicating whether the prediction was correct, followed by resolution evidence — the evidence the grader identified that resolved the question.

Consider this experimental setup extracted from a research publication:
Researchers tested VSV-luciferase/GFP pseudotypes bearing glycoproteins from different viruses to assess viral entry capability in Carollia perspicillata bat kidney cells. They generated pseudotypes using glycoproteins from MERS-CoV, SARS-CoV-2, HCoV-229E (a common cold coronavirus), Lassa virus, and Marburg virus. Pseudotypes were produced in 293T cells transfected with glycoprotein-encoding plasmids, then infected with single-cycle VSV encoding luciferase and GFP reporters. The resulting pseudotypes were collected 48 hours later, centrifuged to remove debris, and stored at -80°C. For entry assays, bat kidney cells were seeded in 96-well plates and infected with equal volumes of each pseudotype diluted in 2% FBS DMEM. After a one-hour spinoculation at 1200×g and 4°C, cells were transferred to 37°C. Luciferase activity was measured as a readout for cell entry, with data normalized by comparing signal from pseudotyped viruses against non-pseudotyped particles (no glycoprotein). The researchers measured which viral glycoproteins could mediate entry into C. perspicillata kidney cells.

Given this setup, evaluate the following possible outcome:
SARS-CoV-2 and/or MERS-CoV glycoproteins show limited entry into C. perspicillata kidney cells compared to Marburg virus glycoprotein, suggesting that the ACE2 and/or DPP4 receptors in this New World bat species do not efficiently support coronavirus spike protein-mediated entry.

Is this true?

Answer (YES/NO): NO